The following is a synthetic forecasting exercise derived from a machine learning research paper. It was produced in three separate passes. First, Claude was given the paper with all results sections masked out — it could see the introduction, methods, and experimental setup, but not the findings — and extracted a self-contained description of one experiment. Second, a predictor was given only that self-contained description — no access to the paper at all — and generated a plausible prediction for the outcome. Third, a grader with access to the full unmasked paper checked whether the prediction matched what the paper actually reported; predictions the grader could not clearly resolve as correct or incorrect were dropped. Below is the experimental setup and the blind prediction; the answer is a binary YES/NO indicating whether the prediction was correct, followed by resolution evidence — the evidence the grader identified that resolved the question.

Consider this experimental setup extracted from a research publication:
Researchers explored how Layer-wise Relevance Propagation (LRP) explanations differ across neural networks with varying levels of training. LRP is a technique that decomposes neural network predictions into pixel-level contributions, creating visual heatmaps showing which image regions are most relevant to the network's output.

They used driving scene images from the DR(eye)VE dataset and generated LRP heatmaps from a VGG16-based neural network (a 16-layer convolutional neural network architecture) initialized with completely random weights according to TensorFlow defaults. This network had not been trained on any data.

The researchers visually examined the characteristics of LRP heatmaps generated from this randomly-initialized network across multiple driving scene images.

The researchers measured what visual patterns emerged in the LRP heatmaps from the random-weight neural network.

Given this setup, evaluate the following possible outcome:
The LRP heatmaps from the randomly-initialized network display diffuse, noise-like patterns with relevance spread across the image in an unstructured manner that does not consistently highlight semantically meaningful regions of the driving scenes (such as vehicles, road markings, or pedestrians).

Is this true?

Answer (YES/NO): NO